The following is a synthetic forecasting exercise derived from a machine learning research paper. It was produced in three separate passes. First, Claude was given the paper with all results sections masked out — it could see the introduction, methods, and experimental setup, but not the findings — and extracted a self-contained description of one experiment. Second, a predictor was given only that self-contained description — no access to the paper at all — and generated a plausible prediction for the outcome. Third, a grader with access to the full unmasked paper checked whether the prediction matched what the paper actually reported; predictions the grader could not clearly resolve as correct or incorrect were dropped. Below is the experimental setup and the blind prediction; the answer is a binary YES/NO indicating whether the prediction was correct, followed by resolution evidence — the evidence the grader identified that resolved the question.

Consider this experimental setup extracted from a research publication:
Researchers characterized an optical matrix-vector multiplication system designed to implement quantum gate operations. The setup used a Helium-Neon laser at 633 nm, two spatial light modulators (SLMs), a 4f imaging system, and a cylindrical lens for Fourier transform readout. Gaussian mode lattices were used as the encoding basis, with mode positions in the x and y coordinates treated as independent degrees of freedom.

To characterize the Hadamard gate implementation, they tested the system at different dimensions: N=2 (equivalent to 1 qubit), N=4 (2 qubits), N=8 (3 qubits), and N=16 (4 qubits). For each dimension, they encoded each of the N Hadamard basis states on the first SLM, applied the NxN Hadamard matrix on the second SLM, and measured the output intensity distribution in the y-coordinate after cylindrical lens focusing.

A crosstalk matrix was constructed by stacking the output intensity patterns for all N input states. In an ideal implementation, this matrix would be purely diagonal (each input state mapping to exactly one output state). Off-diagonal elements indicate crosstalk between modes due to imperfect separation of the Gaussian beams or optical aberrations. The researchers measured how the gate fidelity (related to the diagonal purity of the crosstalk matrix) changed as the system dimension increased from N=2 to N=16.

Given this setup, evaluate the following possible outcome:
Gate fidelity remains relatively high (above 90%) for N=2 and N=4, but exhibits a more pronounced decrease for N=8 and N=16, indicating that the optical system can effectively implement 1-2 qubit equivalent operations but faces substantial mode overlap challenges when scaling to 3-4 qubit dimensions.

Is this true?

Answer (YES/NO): NO